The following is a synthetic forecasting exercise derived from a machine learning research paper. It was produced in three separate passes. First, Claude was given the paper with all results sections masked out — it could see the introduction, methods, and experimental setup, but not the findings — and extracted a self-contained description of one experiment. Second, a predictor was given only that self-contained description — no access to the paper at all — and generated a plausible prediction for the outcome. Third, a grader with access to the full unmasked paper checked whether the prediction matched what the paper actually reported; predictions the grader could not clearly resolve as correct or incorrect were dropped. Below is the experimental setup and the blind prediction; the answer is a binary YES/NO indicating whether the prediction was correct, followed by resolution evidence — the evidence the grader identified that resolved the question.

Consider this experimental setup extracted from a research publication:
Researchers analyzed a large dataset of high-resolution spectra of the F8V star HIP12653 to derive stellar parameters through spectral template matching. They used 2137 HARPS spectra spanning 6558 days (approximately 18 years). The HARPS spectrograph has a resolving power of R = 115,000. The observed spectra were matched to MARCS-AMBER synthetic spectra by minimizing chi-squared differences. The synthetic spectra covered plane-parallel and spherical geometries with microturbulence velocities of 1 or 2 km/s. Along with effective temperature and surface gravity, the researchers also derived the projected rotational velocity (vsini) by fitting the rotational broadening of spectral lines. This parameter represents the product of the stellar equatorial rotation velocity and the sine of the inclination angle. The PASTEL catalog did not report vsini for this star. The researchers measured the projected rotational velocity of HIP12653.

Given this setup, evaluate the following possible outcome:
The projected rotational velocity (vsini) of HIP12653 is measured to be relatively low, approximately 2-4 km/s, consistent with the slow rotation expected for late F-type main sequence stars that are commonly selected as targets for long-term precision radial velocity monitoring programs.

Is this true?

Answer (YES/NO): NO